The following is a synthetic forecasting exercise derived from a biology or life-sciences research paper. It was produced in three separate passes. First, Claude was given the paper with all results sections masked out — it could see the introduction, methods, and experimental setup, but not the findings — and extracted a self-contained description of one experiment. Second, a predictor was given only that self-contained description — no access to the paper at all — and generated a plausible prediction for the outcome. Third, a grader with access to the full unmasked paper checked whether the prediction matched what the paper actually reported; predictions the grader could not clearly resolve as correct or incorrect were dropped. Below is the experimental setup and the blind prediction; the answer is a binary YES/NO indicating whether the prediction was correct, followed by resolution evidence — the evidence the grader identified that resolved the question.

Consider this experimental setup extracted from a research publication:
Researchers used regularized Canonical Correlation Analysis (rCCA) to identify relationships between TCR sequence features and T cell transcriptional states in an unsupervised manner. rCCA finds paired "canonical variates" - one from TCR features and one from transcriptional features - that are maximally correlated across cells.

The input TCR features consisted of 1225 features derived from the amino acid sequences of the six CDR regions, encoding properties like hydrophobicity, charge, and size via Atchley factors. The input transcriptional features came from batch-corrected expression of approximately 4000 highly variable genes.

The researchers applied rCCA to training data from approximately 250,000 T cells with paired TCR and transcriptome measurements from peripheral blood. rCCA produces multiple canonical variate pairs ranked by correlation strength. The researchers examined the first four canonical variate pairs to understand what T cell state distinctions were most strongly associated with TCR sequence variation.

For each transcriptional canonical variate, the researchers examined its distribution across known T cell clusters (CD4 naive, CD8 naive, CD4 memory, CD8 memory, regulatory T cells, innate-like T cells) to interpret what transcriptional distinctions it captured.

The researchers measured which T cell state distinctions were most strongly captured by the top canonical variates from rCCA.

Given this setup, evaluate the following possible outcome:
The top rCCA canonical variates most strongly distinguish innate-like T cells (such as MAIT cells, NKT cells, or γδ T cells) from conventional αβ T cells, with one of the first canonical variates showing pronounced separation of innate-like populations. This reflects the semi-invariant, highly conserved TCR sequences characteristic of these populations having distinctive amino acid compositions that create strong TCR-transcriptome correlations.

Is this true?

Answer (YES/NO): YES